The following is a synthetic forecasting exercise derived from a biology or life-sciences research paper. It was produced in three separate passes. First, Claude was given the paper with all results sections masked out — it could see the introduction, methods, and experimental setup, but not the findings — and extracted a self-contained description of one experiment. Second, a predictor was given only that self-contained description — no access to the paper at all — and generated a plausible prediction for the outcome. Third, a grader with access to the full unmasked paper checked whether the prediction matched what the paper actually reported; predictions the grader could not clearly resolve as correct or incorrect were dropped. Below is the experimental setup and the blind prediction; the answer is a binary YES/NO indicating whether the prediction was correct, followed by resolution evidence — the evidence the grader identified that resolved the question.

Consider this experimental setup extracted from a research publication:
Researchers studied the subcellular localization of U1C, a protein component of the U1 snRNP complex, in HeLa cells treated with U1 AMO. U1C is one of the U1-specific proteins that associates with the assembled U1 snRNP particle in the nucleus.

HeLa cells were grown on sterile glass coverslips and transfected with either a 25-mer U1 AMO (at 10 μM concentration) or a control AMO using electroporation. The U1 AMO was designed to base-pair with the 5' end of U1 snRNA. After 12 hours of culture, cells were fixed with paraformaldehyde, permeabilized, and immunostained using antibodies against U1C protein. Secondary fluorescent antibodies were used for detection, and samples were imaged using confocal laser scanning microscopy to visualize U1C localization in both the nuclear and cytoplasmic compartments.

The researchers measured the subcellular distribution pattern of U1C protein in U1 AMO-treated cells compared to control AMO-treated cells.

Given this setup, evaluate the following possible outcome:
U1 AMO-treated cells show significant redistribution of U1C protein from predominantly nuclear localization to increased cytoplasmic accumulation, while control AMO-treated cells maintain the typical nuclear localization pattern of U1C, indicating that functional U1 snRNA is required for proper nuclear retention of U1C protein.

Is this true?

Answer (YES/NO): YES